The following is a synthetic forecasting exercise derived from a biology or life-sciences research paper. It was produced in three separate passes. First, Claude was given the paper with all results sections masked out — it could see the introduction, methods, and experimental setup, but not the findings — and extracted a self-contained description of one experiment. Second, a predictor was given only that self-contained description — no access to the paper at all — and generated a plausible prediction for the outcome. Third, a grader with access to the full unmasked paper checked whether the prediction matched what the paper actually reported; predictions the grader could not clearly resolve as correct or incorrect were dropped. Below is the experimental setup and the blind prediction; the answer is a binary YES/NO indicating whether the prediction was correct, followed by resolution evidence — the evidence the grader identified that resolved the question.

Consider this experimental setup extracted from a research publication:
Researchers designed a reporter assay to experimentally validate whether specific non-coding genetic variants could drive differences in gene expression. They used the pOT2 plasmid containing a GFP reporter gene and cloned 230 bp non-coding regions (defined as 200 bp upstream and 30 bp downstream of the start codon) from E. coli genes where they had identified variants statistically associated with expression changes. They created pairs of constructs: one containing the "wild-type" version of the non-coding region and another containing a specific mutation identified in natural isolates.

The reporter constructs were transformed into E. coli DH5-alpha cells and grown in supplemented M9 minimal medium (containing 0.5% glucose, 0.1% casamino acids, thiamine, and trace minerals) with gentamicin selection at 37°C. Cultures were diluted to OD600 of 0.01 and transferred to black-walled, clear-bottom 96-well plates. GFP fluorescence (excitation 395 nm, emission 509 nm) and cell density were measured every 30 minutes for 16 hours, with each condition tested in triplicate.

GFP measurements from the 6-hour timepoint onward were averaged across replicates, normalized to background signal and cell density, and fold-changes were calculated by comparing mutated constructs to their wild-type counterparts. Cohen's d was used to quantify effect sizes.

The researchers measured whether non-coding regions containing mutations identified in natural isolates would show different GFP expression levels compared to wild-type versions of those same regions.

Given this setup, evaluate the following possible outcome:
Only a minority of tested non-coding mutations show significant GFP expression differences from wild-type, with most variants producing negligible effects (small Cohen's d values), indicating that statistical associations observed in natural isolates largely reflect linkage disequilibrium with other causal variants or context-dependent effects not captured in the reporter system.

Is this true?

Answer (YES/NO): NO